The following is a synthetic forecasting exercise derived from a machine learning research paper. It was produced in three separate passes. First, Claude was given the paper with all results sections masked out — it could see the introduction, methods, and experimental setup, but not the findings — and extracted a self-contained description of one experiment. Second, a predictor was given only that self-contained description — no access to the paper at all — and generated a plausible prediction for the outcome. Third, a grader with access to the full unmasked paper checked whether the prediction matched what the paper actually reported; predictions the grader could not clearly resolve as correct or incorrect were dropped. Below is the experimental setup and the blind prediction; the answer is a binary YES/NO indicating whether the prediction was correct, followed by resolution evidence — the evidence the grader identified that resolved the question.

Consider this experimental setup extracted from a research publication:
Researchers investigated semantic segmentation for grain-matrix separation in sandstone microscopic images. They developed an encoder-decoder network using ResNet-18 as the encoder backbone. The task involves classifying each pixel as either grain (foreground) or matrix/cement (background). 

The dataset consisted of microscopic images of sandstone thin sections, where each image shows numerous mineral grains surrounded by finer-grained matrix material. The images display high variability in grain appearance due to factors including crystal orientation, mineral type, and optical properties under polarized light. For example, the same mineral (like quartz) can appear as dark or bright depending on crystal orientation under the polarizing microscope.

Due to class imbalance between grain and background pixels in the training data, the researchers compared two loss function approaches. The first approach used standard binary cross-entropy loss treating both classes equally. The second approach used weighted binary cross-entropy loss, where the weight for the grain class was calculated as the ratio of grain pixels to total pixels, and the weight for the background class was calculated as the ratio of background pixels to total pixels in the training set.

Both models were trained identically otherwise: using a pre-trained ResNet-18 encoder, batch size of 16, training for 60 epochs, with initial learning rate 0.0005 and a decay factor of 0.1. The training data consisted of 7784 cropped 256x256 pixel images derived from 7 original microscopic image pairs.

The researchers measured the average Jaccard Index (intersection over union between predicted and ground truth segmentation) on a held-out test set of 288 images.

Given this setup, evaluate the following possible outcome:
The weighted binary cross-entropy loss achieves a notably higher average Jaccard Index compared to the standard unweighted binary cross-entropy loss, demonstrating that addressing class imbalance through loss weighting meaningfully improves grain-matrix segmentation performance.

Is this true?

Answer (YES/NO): YES